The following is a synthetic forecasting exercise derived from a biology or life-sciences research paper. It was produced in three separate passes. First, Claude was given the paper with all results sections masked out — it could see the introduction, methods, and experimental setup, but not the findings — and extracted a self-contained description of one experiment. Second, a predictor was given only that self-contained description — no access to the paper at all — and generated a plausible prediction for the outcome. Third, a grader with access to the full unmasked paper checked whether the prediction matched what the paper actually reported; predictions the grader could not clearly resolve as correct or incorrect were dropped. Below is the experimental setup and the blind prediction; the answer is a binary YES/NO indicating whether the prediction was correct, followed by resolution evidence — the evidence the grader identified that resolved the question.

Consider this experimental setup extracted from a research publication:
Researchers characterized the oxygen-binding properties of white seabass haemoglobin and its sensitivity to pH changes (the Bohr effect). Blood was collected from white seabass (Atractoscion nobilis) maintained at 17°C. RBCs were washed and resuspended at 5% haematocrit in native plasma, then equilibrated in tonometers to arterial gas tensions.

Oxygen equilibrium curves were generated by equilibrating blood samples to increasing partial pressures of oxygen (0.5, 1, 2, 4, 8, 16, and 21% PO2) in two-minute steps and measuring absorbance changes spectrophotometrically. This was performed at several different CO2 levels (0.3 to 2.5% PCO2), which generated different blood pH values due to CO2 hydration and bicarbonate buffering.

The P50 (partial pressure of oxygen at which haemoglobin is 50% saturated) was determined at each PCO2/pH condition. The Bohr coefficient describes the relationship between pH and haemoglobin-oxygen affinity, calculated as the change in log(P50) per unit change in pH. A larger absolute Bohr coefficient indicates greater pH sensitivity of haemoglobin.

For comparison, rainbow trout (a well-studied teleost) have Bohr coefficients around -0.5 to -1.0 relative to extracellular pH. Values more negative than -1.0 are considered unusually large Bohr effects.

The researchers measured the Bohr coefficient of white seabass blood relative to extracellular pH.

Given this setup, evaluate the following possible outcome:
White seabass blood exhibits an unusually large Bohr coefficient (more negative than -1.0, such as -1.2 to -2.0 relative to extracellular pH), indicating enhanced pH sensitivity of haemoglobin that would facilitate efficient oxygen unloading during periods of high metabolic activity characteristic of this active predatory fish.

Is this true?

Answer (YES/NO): NO